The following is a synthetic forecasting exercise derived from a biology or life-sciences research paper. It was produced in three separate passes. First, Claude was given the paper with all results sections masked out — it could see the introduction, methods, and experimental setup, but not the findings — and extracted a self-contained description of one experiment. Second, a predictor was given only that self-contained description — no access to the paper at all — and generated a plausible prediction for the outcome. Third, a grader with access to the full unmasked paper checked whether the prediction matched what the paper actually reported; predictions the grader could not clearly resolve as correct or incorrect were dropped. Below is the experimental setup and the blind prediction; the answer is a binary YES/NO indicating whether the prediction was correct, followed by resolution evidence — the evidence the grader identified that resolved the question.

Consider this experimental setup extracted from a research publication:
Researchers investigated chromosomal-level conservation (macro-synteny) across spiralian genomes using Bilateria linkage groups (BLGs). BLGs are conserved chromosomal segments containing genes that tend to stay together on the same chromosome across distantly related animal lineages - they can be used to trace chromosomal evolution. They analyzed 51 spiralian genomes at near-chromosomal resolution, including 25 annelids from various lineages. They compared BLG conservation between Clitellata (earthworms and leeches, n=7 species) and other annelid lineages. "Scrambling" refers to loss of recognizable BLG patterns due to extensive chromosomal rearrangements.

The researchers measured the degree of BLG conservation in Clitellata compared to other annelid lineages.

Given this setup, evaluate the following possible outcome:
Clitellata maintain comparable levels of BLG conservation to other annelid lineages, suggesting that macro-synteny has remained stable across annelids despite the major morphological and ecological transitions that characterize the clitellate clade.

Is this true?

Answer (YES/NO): NO